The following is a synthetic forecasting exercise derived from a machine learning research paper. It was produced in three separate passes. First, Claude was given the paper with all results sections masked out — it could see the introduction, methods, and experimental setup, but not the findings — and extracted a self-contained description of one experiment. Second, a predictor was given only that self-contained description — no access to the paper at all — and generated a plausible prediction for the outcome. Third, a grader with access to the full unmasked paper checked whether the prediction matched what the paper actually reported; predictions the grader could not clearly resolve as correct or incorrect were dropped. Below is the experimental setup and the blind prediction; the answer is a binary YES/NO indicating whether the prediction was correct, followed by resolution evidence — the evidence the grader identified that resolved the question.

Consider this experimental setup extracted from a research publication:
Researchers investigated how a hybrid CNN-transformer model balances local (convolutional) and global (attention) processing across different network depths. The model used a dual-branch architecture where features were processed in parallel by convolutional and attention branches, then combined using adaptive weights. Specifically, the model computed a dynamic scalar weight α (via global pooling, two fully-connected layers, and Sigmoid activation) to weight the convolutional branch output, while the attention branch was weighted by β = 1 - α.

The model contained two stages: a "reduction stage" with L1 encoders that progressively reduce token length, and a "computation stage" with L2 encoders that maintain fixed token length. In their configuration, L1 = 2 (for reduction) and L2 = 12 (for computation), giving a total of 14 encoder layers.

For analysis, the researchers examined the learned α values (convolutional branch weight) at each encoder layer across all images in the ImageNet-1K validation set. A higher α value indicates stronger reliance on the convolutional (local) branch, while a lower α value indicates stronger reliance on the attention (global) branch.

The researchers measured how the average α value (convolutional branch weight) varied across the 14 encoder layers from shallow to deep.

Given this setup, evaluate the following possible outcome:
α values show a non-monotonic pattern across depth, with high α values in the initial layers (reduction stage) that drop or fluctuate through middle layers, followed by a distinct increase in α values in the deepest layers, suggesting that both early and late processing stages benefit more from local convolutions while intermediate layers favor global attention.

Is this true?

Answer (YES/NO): NO